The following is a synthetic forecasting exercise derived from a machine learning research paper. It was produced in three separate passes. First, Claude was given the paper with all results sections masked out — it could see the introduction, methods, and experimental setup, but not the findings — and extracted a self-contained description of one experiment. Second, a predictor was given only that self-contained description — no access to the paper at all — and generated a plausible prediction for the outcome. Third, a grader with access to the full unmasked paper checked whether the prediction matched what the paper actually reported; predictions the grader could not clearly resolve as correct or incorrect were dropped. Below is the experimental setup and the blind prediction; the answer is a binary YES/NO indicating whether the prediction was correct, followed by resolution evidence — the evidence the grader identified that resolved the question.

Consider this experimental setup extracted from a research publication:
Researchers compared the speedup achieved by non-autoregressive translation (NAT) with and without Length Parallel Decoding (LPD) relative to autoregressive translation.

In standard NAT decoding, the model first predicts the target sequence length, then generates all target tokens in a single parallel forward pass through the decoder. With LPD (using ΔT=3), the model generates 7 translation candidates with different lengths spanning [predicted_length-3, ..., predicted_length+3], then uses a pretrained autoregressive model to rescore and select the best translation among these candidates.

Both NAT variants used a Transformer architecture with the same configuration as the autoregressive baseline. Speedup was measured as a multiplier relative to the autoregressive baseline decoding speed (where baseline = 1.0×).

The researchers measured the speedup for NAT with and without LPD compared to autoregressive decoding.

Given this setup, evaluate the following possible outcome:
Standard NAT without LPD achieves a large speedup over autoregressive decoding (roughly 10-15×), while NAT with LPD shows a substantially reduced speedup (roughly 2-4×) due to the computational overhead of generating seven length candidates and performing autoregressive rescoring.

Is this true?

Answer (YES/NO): NO